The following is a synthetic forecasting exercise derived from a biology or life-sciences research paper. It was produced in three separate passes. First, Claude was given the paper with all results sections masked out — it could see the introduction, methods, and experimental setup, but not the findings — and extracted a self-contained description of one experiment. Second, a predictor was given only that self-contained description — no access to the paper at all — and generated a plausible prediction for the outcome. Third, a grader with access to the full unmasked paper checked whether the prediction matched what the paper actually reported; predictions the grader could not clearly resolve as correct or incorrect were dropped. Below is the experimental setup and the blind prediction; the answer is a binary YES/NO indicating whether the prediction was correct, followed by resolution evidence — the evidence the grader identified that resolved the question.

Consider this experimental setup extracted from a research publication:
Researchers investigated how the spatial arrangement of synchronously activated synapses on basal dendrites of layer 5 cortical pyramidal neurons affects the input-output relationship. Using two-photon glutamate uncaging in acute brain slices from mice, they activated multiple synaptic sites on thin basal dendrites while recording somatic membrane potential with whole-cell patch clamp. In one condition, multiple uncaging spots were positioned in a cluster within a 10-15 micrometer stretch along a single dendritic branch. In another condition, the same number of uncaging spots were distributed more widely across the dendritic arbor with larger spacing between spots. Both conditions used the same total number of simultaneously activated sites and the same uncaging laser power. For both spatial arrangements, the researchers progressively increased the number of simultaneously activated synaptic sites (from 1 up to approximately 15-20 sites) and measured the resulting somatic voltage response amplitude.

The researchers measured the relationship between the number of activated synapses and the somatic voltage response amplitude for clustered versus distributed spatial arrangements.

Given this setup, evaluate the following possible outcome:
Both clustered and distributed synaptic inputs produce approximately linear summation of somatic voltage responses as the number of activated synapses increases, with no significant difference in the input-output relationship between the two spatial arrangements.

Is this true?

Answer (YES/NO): NO